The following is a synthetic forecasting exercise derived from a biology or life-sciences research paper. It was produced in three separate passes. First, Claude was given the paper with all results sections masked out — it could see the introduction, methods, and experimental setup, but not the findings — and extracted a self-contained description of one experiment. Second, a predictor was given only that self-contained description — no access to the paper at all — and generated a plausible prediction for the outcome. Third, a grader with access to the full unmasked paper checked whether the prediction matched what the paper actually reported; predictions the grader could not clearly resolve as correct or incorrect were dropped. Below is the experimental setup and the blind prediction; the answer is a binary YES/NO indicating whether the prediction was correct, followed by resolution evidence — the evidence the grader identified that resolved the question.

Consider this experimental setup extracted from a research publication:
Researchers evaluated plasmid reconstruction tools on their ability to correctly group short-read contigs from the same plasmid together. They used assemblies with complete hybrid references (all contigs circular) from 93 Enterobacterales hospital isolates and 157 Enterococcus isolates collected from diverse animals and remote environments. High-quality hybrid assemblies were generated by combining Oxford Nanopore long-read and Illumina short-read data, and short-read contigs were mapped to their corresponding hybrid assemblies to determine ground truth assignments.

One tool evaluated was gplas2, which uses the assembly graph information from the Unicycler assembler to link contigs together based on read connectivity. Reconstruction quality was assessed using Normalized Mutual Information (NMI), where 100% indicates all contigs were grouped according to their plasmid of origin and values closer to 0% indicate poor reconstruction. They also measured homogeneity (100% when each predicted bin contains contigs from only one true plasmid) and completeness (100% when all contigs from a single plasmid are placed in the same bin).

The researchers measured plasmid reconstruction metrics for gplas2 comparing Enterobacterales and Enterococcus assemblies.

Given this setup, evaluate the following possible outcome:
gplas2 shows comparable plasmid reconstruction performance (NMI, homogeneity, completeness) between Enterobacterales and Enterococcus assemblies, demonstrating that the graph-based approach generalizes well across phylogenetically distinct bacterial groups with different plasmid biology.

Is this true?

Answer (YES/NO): YES